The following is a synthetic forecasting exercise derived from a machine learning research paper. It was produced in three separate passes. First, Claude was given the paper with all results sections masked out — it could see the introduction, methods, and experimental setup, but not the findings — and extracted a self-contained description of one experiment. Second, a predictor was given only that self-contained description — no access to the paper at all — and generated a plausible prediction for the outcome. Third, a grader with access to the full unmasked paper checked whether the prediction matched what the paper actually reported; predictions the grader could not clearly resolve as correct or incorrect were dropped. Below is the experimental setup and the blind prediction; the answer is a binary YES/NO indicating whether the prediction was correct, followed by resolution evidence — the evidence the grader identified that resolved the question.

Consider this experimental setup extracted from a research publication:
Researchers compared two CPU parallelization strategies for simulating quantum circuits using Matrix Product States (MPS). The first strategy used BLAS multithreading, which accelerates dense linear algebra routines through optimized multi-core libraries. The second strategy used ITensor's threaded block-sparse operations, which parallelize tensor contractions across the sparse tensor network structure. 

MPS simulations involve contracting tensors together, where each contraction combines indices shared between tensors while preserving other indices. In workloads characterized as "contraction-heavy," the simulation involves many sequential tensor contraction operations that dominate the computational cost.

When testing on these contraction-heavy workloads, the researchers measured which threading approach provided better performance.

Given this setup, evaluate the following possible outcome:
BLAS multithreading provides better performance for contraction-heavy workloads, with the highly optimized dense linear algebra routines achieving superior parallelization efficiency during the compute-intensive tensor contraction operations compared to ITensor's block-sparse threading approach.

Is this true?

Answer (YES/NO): NO